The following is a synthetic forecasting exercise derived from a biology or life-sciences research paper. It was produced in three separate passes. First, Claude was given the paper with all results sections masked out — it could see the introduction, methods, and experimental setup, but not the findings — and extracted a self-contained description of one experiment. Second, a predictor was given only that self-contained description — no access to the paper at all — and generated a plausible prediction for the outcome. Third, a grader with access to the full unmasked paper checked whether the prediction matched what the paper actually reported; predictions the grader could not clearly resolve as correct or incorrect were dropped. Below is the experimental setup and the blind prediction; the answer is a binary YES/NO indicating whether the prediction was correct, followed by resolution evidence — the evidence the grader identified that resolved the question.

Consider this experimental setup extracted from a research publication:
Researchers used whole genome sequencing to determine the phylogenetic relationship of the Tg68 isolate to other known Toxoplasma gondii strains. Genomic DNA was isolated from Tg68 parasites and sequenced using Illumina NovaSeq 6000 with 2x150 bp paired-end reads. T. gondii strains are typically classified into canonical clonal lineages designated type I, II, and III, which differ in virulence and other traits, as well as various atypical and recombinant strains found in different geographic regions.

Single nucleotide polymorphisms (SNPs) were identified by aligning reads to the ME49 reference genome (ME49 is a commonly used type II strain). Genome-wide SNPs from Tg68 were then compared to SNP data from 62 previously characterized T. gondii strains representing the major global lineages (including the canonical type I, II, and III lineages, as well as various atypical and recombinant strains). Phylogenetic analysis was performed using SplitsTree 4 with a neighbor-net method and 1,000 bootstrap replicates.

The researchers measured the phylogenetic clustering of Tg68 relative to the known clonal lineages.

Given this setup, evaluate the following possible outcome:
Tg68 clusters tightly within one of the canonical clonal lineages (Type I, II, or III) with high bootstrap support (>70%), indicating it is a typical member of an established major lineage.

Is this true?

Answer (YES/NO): YES